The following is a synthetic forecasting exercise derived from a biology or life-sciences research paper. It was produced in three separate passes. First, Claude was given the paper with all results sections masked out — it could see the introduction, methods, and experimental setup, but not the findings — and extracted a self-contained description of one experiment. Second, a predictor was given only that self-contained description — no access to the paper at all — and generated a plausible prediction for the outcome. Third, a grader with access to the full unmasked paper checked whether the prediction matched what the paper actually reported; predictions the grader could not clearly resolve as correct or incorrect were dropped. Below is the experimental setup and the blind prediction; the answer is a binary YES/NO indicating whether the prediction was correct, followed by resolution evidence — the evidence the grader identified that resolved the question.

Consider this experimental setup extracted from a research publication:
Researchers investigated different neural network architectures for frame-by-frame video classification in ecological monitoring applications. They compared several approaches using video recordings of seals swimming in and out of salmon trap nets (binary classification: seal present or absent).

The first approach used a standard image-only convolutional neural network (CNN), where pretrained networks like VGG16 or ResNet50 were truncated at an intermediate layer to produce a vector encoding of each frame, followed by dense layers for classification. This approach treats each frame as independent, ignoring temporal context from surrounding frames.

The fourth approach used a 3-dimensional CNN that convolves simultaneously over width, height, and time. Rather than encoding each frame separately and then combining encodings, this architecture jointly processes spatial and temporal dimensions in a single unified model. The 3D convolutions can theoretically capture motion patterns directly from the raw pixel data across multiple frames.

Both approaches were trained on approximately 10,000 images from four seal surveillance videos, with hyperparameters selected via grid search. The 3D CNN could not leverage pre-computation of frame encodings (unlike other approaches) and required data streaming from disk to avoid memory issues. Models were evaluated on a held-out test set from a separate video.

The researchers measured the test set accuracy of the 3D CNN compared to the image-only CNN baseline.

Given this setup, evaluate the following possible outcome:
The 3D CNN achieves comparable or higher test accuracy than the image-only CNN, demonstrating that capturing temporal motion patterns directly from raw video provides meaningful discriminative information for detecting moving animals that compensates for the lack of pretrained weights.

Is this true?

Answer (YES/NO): NO